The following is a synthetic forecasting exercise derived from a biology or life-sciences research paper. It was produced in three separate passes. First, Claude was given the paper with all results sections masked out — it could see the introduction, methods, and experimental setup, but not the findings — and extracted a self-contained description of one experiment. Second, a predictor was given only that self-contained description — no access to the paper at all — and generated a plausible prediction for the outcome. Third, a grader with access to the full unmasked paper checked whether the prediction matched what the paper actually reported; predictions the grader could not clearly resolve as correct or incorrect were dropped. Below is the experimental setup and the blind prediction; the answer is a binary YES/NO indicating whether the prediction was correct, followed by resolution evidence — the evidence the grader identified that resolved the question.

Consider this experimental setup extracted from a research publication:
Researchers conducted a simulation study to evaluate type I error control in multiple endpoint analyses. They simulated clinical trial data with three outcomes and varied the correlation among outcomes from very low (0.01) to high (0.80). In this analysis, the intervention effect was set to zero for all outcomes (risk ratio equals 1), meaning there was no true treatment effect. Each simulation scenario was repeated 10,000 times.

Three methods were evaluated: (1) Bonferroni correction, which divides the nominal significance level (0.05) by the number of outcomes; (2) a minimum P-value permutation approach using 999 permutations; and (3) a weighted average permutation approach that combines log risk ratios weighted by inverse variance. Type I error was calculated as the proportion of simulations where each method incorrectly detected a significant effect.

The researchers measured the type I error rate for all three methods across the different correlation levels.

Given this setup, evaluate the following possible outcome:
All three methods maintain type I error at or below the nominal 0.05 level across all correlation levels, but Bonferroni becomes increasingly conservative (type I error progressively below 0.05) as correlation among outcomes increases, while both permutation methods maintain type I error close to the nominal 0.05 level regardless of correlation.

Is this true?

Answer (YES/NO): NO